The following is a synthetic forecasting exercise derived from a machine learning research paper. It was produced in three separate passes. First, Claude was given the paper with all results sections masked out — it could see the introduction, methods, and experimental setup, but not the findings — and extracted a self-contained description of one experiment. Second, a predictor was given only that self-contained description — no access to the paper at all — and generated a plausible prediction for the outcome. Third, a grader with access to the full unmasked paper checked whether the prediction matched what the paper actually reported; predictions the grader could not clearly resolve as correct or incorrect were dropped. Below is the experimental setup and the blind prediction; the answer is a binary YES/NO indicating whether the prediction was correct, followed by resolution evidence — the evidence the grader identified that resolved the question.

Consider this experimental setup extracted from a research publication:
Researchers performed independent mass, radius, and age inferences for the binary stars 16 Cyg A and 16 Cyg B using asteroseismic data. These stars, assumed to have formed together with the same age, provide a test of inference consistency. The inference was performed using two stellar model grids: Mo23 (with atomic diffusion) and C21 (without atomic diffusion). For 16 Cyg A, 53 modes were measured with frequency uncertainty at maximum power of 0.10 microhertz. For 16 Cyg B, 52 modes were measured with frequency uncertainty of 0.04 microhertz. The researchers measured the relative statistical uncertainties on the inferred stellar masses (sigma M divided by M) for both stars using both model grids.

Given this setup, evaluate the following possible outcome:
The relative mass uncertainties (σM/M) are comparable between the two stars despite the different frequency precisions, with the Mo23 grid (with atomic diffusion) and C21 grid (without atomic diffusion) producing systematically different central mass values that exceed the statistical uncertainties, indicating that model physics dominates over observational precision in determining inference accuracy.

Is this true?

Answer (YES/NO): YES